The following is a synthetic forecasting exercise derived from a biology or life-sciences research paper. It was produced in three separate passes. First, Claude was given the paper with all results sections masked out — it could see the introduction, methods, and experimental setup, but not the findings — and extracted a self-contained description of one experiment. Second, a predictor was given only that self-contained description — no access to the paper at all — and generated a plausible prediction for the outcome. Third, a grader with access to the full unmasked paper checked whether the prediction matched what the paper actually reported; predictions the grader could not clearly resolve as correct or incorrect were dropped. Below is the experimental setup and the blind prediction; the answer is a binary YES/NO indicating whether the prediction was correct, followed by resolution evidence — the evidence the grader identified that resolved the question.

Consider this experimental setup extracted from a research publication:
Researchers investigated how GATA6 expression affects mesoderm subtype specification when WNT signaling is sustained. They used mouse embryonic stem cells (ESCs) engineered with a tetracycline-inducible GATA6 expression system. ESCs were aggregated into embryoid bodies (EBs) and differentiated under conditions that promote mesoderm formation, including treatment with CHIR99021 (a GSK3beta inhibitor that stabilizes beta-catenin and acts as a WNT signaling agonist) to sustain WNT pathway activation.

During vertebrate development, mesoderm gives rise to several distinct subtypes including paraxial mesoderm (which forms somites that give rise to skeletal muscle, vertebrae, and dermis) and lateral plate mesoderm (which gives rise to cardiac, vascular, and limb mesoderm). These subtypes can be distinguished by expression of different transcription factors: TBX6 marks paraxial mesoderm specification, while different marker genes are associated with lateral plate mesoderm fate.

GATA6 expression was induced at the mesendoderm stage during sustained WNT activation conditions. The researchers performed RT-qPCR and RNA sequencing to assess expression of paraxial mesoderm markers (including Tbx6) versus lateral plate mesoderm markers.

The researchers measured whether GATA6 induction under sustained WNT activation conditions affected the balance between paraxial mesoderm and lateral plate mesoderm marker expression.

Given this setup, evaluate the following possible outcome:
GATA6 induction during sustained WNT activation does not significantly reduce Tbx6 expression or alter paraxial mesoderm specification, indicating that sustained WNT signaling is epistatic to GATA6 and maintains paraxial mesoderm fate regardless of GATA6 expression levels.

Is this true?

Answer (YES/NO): NO